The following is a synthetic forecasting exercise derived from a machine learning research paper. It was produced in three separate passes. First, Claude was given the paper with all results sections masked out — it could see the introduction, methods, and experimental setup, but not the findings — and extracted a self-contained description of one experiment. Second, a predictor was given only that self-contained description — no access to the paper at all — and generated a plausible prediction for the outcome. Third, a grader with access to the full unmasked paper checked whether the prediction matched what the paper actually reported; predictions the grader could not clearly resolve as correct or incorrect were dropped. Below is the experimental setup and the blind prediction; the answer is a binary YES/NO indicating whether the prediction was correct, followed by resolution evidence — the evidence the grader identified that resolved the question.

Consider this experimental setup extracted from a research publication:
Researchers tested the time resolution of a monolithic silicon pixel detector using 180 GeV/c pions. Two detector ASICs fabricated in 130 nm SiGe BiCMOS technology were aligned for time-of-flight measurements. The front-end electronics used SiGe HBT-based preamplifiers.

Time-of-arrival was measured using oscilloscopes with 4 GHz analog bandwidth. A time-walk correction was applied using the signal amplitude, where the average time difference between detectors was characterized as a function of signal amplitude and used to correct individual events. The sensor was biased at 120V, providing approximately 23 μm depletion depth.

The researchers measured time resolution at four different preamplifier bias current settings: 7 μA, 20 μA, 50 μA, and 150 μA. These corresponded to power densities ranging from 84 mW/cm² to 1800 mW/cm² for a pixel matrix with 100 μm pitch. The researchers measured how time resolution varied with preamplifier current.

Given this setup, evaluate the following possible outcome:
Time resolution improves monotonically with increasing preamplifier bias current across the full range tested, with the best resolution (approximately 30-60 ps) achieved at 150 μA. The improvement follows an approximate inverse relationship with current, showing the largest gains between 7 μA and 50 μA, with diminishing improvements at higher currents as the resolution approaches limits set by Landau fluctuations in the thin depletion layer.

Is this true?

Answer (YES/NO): NO